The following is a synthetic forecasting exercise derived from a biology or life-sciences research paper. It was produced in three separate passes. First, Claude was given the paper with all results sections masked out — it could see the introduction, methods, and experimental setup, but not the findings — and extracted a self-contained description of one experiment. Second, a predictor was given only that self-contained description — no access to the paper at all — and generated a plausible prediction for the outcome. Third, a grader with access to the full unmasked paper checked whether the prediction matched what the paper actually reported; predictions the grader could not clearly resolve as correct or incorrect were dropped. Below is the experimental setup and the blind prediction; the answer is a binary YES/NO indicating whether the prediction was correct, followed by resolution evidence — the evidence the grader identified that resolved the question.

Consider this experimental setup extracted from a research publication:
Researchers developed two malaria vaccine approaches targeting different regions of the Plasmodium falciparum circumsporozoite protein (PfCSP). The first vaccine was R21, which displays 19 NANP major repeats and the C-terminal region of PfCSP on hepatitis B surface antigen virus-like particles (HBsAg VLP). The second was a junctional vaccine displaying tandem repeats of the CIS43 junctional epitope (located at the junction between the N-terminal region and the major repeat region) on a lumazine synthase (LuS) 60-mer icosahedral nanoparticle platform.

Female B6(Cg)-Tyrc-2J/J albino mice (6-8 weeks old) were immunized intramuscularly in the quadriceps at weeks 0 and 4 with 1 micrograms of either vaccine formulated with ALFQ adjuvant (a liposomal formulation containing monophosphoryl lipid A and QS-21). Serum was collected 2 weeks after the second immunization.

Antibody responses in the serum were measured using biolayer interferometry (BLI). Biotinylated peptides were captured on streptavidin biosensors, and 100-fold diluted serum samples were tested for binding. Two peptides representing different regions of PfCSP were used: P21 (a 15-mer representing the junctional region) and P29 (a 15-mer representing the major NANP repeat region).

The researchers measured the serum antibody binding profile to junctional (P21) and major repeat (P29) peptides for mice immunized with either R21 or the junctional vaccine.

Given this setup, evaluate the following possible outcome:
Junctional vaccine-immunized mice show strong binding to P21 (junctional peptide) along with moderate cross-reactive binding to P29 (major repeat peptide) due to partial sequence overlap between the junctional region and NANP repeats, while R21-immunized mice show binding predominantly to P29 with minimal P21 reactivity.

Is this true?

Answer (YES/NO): YES